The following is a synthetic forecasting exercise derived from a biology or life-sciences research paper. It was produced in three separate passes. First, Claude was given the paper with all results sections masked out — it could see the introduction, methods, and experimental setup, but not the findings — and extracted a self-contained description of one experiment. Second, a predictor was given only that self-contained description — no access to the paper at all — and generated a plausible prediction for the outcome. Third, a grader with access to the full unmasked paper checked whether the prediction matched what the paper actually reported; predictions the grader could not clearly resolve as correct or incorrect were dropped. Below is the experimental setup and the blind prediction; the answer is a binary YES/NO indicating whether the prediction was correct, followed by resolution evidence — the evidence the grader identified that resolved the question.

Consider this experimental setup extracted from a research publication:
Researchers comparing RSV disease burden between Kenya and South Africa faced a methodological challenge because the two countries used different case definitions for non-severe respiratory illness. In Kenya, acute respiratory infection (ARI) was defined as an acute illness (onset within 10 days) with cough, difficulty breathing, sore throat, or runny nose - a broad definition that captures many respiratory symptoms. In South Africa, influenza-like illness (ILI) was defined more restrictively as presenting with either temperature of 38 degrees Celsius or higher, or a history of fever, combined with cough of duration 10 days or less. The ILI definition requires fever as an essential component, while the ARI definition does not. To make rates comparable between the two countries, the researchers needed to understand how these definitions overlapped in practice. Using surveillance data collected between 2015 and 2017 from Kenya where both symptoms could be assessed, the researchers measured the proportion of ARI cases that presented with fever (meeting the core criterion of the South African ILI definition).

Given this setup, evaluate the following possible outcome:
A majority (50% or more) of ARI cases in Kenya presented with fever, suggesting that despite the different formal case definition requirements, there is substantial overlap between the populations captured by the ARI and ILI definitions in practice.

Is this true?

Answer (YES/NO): NO